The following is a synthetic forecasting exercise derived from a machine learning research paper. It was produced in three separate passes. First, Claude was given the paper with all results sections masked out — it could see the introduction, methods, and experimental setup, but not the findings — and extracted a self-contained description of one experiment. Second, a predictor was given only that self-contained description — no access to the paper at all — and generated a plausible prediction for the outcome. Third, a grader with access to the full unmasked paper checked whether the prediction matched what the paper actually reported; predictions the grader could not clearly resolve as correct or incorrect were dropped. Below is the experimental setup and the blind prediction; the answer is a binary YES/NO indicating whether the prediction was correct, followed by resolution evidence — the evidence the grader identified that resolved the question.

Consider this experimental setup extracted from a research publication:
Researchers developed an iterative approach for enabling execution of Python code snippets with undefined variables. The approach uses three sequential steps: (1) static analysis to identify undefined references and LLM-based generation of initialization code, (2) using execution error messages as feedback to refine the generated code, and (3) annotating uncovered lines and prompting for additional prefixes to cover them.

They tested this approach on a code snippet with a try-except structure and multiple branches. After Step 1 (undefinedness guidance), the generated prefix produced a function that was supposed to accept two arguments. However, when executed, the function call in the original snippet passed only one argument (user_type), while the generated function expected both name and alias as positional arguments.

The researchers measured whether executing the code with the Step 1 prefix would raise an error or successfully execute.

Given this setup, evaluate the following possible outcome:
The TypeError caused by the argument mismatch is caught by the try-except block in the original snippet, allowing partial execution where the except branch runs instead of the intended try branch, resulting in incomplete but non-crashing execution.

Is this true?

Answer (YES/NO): NO